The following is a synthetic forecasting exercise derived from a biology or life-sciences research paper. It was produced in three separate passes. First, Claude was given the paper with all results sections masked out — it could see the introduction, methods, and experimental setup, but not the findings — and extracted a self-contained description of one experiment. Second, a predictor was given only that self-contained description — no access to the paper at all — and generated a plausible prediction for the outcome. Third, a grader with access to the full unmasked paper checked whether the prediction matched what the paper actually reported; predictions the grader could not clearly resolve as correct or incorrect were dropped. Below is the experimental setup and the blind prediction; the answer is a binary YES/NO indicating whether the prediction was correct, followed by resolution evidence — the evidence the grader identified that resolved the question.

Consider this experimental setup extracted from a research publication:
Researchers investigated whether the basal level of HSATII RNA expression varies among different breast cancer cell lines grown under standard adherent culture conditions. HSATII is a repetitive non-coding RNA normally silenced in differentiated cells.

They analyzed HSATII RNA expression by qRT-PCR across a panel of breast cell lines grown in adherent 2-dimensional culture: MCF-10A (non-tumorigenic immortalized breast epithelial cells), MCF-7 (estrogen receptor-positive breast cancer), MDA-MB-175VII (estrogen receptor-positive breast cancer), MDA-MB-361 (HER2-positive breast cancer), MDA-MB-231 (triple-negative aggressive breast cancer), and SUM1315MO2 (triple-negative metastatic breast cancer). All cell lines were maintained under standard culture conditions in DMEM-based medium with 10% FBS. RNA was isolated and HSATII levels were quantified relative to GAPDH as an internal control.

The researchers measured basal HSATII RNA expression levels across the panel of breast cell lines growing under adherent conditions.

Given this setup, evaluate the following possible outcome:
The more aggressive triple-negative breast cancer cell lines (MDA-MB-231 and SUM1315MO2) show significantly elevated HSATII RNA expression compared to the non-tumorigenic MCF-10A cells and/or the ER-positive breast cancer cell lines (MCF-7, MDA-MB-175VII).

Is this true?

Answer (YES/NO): YES